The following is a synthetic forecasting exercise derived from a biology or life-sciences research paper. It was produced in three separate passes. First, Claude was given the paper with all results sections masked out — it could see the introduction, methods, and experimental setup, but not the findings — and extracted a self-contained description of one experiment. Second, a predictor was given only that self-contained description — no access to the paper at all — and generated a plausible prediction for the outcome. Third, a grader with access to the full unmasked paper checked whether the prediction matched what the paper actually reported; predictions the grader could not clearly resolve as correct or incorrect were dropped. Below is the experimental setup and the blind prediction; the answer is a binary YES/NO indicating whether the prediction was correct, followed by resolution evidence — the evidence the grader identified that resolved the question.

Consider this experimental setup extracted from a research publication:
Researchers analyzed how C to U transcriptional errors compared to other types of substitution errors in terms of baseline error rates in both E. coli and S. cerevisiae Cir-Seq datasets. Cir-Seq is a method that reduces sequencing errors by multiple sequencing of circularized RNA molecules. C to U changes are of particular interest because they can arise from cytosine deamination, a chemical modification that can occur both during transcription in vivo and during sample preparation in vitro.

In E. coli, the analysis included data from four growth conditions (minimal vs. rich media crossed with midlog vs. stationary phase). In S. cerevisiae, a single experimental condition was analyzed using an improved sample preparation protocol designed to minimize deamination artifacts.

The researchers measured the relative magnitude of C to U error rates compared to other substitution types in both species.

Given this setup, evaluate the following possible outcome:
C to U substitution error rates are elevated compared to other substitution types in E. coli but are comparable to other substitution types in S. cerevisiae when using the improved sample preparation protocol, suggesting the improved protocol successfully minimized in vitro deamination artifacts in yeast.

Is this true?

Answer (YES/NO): NO